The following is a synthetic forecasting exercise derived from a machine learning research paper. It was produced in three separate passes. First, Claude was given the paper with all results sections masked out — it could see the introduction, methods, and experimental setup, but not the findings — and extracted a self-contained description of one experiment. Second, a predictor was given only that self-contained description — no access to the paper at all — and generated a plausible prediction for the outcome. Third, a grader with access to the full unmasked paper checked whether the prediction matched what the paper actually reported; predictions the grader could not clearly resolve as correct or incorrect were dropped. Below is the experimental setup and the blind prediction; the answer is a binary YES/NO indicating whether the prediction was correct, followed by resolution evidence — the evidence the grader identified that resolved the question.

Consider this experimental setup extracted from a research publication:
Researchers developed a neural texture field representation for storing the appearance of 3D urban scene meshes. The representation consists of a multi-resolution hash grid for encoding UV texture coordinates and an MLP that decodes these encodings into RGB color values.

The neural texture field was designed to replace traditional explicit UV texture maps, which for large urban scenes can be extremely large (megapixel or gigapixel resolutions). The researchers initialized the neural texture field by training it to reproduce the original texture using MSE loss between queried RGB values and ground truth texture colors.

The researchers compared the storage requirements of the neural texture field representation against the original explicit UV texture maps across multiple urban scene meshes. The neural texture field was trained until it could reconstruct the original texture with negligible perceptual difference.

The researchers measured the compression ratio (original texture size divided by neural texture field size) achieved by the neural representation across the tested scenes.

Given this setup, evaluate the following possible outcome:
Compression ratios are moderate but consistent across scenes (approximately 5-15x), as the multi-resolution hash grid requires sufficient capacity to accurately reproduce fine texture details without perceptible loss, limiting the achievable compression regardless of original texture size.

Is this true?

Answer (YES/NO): YES